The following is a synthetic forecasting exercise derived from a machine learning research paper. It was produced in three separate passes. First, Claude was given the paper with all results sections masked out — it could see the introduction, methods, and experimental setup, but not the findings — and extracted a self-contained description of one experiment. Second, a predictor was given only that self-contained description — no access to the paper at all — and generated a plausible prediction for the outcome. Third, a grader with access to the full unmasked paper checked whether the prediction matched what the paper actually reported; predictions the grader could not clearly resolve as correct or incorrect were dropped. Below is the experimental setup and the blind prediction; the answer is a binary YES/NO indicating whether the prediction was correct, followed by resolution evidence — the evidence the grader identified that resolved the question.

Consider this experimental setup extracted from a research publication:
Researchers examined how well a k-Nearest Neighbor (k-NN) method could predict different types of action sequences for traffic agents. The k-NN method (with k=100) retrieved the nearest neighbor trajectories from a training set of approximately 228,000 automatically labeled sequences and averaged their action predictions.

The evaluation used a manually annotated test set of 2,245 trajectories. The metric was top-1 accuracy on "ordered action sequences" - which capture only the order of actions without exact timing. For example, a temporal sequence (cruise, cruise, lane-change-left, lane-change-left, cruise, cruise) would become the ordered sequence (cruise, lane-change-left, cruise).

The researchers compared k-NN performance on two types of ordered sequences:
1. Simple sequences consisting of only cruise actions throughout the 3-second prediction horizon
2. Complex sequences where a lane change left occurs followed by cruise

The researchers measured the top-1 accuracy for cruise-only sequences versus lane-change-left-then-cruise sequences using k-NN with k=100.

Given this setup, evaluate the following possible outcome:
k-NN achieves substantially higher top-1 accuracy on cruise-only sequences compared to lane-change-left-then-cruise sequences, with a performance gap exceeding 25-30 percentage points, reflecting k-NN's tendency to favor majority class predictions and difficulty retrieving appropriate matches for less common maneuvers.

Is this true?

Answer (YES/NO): YES